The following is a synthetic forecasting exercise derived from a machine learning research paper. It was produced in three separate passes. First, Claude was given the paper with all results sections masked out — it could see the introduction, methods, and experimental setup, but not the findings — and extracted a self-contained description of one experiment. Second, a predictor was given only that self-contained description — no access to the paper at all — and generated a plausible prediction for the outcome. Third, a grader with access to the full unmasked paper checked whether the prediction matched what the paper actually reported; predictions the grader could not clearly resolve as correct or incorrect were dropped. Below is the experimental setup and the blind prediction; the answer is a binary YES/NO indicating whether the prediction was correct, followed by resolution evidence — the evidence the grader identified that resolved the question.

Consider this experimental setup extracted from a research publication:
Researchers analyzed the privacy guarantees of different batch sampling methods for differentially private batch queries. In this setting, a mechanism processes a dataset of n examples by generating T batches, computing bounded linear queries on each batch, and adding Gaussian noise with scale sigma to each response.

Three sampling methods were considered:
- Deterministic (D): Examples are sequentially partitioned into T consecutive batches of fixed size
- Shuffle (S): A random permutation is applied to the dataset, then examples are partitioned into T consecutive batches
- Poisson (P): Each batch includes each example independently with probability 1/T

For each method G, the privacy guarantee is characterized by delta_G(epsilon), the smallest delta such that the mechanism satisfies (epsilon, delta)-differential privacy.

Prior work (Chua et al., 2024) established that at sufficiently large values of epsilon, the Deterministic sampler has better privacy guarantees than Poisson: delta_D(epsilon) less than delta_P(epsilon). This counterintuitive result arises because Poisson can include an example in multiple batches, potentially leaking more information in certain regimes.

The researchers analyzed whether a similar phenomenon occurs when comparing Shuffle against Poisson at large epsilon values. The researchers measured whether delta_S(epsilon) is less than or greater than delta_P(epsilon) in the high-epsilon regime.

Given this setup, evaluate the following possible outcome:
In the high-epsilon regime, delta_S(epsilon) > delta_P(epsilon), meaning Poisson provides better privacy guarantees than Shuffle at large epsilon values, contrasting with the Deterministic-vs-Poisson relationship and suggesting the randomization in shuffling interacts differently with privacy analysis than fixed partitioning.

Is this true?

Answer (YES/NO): NO